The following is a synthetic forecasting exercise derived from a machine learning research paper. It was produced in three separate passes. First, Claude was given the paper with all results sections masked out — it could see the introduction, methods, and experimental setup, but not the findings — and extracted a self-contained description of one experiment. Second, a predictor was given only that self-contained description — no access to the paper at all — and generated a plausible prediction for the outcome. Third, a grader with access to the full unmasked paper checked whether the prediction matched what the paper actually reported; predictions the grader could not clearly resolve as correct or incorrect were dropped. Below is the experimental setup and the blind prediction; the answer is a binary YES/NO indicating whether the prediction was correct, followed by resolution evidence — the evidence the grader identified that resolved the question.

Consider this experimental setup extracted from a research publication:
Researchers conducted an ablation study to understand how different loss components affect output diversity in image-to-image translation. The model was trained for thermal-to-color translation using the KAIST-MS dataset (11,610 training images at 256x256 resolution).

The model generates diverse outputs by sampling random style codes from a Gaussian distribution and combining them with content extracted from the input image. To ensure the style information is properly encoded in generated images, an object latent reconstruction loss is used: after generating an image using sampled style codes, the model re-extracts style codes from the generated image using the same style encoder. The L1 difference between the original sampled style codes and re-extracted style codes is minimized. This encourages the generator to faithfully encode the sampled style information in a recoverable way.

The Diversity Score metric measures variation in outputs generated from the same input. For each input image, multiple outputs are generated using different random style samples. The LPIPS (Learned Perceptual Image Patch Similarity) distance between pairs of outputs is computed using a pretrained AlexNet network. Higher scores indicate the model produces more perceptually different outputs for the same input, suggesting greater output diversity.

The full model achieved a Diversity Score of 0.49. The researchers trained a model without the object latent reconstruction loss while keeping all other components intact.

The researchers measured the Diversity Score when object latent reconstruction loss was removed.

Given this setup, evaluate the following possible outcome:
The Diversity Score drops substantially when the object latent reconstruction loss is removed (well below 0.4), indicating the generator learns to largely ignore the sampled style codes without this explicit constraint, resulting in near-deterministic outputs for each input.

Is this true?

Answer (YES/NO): NO